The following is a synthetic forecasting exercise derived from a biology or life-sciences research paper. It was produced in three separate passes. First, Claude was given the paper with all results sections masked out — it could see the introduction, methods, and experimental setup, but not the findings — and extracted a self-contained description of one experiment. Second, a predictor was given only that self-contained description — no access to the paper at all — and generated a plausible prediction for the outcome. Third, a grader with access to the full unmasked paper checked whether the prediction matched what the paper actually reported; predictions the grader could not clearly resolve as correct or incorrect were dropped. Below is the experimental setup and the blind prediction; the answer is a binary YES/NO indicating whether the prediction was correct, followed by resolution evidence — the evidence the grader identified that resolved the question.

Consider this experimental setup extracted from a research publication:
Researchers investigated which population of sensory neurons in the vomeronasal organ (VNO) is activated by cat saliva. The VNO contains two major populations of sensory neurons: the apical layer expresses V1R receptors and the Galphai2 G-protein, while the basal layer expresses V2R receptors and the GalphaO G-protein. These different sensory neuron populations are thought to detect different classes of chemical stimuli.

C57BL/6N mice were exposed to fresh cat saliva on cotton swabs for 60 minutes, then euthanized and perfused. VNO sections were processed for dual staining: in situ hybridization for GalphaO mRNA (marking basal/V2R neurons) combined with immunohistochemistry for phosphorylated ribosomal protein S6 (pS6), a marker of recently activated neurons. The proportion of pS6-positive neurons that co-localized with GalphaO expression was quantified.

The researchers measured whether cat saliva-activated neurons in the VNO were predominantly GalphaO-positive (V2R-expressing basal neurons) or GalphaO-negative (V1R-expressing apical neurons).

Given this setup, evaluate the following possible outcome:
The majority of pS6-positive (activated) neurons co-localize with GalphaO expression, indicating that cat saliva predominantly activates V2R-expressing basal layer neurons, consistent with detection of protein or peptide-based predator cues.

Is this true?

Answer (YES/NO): YES